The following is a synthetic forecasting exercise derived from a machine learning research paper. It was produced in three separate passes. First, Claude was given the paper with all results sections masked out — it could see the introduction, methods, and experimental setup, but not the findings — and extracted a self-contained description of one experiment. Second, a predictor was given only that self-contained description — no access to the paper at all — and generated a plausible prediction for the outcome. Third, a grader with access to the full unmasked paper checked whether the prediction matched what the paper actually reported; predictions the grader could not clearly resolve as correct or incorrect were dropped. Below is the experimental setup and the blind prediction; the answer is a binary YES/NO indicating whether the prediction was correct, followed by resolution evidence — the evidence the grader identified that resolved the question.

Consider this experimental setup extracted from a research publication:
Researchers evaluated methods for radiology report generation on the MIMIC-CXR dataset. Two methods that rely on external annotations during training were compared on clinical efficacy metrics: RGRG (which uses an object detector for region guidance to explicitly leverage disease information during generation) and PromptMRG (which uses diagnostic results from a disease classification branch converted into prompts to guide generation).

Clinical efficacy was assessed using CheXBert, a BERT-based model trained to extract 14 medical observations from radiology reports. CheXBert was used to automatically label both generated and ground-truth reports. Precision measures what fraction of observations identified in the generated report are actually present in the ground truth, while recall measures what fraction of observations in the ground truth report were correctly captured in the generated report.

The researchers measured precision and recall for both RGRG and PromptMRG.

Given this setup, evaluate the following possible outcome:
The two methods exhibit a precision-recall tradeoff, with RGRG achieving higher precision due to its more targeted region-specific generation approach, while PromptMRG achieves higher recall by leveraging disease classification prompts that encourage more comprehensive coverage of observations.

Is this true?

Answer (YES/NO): NO